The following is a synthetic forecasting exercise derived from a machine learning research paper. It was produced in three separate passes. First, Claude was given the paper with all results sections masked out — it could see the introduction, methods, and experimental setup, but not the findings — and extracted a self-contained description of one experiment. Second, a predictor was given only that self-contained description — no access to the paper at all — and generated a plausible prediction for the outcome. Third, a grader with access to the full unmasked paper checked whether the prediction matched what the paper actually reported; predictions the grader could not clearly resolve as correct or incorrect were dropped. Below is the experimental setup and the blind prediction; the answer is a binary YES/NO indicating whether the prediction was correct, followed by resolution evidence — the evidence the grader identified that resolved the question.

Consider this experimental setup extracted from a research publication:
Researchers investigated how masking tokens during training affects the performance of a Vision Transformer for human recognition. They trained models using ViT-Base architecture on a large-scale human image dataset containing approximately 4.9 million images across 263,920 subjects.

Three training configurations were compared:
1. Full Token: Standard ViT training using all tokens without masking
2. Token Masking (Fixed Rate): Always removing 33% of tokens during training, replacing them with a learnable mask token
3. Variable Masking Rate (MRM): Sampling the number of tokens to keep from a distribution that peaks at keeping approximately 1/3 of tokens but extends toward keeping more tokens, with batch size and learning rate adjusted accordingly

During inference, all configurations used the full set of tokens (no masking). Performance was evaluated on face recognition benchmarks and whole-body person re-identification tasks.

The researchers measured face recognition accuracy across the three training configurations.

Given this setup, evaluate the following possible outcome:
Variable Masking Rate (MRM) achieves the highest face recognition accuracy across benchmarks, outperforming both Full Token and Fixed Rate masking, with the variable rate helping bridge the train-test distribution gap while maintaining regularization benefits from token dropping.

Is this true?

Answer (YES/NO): NO